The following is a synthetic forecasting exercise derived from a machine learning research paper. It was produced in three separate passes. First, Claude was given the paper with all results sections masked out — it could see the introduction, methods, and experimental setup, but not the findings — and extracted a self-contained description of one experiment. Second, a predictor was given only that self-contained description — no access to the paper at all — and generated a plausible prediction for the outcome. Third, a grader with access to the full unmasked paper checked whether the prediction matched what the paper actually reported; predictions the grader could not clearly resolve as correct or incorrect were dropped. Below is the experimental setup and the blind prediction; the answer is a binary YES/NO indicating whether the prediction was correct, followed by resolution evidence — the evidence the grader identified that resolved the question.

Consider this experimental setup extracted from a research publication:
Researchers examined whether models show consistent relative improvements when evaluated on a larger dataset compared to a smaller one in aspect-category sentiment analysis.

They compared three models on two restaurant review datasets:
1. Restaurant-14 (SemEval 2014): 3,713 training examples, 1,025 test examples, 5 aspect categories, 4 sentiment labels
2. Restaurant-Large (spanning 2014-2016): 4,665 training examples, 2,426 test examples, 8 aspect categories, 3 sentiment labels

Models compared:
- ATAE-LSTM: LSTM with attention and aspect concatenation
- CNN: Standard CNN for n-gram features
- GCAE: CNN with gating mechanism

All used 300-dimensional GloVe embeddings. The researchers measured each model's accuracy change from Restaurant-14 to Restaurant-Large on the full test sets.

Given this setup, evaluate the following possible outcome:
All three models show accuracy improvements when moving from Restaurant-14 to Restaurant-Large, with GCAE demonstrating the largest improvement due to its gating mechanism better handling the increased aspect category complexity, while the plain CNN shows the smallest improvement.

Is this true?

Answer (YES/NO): YES